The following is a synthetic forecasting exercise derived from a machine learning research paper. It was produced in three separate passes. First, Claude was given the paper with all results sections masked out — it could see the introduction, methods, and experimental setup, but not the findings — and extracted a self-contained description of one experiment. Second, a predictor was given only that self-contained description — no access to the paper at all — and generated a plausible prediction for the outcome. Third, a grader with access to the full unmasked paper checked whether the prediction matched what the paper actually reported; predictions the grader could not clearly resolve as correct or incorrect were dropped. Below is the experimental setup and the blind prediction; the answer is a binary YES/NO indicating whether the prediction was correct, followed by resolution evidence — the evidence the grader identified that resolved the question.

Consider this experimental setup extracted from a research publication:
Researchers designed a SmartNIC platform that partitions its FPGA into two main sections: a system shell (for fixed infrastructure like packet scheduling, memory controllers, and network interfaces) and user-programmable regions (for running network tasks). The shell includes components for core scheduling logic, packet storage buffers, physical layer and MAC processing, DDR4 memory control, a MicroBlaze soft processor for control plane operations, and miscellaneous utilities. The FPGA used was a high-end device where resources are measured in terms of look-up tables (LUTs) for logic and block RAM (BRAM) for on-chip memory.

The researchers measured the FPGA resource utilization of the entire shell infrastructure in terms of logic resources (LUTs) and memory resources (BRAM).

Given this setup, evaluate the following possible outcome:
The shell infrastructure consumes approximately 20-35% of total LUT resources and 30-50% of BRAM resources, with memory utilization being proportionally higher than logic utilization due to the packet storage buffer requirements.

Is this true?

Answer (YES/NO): NO